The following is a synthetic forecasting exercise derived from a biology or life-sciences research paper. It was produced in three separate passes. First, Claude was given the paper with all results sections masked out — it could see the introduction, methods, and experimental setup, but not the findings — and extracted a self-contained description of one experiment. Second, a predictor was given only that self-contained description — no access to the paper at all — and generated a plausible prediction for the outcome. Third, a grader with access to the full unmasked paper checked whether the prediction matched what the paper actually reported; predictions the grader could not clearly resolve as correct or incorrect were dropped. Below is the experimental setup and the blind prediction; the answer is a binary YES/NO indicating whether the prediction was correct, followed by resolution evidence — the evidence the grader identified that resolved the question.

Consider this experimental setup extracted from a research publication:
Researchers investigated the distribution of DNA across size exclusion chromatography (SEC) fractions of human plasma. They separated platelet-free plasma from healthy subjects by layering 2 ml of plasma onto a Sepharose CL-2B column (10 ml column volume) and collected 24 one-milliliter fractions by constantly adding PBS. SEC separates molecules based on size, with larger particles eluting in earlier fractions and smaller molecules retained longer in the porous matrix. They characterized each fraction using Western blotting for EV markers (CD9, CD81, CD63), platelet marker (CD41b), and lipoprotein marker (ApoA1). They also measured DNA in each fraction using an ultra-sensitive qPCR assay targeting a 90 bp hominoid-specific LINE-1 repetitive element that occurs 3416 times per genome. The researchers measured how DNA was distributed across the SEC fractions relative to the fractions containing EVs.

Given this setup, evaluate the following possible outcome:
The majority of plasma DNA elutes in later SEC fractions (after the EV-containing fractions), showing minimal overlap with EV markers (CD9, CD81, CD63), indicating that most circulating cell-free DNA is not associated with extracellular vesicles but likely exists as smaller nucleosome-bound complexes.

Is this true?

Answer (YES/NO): YES